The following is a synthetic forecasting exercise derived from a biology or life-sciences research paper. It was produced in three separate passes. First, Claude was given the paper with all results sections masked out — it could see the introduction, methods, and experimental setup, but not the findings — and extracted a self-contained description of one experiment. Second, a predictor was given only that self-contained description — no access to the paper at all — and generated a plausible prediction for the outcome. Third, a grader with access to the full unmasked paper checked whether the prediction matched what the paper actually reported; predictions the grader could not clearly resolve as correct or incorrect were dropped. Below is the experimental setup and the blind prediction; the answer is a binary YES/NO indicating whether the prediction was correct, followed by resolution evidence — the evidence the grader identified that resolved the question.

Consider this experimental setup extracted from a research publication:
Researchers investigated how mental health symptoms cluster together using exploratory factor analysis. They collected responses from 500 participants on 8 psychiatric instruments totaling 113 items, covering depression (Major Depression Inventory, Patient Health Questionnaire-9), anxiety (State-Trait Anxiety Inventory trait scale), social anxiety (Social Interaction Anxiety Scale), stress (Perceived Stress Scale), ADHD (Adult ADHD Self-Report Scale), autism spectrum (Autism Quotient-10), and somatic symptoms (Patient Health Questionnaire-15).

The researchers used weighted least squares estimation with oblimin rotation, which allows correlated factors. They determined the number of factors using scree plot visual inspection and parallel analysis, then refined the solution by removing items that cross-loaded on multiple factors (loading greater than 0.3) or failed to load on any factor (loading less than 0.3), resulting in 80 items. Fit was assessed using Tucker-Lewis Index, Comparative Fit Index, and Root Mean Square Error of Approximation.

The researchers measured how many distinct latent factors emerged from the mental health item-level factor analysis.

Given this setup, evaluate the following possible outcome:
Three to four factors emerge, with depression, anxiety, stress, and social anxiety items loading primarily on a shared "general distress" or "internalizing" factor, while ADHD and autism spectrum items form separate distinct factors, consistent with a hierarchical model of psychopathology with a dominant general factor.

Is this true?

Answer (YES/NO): NO